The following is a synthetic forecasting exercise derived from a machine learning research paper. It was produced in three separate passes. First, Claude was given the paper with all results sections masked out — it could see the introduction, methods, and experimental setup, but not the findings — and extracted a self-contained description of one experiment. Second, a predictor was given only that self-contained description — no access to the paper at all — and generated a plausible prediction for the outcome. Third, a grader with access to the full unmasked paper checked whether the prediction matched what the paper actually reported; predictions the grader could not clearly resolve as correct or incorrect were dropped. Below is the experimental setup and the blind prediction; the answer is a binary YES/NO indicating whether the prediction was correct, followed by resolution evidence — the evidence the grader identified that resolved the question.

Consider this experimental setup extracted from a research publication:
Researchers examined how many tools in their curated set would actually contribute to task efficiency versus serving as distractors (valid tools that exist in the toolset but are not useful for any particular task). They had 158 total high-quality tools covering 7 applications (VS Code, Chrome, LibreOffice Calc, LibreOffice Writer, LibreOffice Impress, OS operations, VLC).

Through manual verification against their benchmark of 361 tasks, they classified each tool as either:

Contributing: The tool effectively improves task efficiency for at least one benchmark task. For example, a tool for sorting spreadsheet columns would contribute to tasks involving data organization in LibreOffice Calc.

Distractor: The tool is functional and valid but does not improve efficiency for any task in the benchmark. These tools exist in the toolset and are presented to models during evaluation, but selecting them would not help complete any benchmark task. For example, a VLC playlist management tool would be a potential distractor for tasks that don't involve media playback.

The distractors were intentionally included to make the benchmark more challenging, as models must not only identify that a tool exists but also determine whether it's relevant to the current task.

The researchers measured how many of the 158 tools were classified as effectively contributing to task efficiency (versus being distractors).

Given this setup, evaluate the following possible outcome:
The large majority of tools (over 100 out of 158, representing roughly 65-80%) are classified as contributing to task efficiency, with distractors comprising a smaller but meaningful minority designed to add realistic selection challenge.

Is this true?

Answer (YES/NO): NO